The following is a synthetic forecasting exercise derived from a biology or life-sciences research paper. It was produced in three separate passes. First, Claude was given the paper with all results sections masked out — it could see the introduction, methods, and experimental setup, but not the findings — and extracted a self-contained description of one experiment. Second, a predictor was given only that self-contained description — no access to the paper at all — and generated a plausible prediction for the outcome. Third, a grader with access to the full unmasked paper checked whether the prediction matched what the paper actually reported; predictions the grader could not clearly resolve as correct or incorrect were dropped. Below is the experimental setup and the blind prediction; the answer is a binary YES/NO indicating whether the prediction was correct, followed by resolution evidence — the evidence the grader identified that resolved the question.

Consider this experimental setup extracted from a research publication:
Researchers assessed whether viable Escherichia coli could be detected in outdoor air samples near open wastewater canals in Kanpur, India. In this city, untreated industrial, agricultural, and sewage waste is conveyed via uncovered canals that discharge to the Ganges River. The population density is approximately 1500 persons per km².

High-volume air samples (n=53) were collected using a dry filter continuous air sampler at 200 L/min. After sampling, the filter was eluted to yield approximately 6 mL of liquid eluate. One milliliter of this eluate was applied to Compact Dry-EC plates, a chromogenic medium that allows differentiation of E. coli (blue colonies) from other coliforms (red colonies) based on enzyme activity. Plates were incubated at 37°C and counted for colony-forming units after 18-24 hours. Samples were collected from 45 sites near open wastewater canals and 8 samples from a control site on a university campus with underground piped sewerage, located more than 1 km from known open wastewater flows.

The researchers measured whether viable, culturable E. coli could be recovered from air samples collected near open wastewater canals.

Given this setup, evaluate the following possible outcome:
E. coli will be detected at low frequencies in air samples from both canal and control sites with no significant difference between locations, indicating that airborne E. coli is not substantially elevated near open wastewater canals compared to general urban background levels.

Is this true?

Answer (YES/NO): NO